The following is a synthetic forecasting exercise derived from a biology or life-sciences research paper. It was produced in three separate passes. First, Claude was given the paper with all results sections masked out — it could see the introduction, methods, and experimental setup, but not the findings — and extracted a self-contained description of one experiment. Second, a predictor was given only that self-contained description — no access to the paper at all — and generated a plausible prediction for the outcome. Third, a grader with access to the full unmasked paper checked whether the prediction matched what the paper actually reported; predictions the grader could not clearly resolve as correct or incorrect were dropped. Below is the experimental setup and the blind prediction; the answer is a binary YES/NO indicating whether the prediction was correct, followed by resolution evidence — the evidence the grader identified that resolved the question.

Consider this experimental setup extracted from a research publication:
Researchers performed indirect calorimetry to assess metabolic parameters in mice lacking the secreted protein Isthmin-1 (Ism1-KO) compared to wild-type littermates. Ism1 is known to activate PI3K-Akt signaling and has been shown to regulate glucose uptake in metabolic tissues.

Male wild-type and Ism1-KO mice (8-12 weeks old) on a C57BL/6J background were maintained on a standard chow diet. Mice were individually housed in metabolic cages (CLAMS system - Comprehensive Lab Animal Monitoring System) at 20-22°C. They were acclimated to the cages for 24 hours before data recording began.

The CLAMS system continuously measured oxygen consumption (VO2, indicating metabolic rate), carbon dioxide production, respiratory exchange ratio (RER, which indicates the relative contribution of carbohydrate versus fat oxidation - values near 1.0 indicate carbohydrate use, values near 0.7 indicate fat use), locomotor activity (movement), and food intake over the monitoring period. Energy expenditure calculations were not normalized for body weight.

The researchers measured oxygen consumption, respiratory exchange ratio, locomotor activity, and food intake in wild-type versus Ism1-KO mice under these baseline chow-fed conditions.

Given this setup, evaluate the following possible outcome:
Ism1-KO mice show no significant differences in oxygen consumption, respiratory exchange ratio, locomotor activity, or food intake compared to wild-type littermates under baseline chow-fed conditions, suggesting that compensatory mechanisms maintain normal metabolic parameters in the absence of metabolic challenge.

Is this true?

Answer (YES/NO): YES